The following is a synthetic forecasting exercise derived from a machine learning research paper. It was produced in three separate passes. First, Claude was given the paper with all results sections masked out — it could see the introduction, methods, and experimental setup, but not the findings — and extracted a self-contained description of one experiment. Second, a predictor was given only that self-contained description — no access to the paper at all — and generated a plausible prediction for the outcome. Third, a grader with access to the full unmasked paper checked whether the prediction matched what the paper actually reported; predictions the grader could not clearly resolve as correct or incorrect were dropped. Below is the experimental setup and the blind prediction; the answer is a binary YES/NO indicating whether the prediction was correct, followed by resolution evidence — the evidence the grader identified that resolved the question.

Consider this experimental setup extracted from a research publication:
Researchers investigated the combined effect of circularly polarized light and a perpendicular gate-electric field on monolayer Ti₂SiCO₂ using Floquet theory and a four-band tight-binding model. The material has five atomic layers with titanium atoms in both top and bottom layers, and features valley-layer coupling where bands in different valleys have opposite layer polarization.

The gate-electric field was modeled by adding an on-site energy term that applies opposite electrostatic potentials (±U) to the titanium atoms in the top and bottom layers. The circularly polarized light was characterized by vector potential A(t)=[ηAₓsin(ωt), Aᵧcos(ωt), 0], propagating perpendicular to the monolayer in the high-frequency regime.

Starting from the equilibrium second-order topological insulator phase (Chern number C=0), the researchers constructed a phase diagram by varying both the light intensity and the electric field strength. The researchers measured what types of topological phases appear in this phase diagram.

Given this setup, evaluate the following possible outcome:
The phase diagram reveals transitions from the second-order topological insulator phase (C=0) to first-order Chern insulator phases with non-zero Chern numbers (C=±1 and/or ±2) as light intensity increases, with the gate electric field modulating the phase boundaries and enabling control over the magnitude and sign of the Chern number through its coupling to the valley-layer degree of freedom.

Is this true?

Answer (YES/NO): YES